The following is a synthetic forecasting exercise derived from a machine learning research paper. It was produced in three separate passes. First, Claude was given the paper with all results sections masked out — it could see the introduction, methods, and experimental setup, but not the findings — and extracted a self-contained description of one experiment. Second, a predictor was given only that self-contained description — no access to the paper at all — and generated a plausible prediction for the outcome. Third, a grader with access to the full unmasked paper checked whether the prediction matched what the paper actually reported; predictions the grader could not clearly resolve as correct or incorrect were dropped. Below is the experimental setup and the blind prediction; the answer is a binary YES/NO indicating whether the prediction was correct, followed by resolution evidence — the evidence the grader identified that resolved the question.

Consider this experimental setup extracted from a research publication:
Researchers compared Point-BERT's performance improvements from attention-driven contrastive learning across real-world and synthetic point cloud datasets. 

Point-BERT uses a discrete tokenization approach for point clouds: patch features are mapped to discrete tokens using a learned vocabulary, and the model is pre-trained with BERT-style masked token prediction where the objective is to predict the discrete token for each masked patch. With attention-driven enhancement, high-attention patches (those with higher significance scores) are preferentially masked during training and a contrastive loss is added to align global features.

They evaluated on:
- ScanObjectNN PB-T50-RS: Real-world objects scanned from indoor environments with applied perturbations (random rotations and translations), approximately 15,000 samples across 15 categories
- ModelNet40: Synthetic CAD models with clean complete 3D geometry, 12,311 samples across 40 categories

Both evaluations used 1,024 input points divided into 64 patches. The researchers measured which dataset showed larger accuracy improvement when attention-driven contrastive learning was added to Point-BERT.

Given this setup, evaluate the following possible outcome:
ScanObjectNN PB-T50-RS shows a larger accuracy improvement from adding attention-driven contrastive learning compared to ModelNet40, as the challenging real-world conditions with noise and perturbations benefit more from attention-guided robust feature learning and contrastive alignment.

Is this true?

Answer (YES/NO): YES